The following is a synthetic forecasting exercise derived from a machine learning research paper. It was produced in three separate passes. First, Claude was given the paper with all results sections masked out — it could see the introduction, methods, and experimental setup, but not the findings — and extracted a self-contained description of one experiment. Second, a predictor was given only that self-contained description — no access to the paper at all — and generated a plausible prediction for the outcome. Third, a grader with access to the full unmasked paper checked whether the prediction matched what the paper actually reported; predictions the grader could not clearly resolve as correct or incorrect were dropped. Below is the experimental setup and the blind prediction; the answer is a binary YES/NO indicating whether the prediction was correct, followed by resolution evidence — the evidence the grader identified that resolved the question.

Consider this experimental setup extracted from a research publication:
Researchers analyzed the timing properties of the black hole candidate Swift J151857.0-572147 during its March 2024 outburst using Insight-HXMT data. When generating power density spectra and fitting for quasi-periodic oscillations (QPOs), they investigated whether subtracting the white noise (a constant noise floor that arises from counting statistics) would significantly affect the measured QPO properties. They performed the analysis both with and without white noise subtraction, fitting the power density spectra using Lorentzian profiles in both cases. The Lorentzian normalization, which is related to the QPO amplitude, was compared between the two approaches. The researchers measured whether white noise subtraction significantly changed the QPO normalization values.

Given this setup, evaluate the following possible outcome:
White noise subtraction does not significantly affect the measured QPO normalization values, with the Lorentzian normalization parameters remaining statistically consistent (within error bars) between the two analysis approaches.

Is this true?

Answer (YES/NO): YES